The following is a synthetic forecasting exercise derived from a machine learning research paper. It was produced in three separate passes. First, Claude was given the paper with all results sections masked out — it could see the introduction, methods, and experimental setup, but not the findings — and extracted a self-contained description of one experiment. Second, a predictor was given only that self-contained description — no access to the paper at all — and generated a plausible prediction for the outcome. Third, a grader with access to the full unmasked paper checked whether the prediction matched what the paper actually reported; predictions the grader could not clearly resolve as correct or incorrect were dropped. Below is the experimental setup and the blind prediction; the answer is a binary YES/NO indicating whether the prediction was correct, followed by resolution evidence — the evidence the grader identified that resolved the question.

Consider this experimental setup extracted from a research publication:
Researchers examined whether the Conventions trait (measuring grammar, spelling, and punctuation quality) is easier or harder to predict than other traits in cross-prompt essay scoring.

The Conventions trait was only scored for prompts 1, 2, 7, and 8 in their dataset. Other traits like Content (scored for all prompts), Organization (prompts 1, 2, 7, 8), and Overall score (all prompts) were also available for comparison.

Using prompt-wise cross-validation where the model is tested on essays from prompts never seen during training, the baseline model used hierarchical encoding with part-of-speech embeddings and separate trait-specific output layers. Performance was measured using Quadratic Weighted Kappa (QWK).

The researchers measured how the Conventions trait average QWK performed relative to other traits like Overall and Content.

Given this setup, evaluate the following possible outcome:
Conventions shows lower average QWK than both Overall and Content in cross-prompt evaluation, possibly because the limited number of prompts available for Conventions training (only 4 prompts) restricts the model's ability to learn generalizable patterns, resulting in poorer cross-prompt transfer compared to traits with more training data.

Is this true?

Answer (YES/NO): YES